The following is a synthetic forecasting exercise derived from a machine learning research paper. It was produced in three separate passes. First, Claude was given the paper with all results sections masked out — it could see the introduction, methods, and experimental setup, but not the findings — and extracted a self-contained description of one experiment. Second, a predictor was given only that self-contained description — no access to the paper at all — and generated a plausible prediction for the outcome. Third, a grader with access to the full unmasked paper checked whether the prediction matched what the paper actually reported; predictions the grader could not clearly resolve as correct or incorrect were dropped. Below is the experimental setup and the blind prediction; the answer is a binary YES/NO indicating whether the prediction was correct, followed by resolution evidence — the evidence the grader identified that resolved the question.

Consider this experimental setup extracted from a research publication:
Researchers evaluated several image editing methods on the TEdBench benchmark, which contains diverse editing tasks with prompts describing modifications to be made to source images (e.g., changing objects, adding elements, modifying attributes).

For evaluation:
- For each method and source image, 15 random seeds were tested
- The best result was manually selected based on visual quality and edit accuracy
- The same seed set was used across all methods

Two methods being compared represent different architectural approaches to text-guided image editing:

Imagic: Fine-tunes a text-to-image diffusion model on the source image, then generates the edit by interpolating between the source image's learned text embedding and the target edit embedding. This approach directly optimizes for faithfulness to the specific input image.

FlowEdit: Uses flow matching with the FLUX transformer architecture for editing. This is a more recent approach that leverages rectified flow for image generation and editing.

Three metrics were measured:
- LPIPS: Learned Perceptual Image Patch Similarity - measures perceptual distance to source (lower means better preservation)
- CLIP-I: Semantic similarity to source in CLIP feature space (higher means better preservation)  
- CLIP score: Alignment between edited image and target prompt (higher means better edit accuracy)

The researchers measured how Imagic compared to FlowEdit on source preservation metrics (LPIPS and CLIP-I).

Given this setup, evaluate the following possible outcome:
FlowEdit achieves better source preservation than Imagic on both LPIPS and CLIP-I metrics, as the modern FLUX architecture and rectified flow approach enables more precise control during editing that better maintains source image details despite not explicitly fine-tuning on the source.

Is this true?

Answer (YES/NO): YES